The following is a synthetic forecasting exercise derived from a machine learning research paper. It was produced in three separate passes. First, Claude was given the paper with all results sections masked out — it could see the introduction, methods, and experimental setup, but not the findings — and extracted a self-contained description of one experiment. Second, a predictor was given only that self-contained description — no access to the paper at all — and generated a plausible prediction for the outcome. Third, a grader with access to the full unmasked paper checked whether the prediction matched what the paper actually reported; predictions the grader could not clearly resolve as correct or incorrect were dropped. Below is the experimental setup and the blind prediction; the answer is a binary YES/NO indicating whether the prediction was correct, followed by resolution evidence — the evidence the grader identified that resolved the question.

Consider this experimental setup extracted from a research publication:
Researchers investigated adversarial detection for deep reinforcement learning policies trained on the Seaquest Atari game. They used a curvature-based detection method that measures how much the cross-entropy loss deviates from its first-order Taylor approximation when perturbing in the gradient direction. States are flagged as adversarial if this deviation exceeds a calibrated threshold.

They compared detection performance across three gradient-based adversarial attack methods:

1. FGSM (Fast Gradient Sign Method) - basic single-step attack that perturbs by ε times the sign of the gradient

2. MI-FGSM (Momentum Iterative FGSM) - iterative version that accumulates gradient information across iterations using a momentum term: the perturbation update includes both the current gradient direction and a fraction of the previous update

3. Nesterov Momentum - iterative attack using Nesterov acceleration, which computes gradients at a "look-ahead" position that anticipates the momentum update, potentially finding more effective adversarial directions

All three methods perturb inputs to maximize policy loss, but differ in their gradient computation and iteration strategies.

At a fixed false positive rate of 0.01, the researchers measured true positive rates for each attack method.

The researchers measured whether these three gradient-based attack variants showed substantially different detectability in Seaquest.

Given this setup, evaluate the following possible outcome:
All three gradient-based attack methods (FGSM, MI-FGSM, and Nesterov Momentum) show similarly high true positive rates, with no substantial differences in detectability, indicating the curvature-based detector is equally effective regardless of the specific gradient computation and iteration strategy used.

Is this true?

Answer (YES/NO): YES